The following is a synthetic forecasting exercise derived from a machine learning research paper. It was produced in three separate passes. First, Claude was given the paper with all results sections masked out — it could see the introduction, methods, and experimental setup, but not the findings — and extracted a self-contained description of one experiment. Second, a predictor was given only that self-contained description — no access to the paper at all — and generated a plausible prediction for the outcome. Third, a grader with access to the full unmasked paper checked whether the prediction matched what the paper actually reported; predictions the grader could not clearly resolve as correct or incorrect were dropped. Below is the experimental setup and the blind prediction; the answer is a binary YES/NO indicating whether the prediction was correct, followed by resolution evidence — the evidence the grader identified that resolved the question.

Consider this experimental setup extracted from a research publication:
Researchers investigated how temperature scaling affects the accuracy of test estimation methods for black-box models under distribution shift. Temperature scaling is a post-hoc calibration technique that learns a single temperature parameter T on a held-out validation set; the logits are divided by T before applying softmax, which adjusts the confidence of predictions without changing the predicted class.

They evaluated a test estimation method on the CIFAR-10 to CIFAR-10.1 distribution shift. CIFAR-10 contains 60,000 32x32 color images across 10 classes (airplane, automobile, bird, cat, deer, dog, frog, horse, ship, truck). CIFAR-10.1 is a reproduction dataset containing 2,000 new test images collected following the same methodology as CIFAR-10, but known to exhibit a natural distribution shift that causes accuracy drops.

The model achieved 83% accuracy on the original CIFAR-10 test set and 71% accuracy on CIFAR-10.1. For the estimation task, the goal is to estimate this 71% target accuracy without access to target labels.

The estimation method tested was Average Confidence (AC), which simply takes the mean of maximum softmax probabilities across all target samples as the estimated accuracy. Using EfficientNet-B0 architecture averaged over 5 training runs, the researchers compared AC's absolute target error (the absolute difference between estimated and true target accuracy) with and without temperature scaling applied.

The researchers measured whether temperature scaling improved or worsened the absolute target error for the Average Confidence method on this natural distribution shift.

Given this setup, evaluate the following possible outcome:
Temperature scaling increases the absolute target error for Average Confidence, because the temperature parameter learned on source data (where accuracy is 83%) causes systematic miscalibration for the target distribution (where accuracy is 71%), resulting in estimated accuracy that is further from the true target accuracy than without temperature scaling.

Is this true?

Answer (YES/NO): NO